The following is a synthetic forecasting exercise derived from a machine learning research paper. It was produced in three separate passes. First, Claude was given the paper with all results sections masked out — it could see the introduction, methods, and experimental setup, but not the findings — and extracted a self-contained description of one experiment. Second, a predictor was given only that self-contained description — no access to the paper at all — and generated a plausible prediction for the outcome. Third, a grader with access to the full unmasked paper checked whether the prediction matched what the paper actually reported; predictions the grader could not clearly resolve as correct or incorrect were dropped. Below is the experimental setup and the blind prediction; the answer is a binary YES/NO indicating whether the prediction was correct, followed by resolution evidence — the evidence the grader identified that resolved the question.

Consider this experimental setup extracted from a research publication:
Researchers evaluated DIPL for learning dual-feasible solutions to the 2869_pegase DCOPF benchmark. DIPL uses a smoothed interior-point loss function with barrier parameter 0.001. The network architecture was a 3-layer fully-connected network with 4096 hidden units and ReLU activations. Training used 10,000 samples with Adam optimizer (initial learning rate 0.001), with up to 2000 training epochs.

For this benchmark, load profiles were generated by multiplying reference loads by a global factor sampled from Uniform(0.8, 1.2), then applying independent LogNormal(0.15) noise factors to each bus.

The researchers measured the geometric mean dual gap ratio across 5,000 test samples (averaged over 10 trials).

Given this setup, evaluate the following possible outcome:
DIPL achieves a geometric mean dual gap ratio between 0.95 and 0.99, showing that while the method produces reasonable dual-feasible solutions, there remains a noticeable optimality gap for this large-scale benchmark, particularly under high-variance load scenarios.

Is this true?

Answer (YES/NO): NO